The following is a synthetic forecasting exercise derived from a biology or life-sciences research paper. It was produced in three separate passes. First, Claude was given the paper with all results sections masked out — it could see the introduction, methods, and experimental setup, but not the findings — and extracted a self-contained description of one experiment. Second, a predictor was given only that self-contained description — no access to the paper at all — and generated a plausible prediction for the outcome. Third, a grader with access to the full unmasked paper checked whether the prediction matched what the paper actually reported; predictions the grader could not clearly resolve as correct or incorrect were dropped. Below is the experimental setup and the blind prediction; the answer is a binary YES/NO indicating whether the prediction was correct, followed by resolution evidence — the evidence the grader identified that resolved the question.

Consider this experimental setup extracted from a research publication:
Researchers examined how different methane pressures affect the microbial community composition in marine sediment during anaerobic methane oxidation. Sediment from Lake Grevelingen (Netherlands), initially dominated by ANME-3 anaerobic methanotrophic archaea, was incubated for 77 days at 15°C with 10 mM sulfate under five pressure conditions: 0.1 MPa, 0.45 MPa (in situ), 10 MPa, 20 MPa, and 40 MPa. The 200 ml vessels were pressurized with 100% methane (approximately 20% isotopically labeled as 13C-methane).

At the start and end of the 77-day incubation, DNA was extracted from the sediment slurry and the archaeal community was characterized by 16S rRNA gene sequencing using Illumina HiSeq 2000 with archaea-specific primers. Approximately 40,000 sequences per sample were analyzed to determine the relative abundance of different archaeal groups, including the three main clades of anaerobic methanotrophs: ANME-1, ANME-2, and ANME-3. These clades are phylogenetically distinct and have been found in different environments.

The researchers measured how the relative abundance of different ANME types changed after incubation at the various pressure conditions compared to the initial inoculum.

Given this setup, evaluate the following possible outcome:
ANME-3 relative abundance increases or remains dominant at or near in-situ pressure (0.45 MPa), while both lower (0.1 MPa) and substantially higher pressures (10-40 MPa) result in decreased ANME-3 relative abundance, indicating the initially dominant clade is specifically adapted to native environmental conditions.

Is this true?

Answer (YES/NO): NO